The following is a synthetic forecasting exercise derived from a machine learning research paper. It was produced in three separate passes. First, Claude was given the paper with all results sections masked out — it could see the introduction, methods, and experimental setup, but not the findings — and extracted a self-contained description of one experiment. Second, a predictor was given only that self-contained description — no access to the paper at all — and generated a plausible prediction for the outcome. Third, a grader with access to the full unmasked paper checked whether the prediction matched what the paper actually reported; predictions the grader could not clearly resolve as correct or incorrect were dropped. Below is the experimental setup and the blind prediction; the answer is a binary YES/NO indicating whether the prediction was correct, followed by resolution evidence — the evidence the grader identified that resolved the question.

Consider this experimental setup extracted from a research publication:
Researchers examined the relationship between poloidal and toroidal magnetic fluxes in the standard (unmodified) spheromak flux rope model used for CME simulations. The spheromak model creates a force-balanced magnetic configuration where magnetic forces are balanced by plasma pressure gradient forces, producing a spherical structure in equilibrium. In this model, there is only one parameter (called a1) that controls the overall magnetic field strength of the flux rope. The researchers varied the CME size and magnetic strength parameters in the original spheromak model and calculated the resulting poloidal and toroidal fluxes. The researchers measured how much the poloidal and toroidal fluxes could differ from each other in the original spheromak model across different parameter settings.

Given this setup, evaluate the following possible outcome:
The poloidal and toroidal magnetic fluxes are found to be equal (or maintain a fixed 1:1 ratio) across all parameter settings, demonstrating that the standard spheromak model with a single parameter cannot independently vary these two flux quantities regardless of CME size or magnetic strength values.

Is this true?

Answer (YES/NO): NO